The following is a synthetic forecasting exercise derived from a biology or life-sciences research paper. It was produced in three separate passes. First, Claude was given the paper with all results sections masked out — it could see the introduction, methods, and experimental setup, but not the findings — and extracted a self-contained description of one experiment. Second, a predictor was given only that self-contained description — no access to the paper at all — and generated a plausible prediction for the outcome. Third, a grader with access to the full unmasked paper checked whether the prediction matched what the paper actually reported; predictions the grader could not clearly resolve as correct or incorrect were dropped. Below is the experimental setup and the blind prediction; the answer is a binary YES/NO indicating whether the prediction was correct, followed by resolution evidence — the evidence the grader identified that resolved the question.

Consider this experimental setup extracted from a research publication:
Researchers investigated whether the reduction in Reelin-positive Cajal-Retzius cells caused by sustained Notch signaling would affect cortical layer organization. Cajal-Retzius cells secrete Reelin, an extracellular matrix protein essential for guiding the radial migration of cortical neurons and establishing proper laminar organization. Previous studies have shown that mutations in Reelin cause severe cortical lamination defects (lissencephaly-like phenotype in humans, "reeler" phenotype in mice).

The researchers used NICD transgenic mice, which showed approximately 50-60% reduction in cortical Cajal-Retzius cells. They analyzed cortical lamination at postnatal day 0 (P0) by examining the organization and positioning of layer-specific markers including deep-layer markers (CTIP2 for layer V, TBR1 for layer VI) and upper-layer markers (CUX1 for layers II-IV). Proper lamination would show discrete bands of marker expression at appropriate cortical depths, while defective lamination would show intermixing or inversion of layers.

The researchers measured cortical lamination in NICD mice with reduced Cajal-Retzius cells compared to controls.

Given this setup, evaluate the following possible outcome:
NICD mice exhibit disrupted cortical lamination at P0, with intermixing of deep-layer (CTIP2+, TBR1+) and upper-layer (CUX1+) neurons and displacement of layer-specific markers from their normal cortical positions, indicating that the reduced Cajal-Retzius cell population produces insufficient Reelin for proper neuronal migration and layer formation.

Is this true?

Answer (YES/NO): NO